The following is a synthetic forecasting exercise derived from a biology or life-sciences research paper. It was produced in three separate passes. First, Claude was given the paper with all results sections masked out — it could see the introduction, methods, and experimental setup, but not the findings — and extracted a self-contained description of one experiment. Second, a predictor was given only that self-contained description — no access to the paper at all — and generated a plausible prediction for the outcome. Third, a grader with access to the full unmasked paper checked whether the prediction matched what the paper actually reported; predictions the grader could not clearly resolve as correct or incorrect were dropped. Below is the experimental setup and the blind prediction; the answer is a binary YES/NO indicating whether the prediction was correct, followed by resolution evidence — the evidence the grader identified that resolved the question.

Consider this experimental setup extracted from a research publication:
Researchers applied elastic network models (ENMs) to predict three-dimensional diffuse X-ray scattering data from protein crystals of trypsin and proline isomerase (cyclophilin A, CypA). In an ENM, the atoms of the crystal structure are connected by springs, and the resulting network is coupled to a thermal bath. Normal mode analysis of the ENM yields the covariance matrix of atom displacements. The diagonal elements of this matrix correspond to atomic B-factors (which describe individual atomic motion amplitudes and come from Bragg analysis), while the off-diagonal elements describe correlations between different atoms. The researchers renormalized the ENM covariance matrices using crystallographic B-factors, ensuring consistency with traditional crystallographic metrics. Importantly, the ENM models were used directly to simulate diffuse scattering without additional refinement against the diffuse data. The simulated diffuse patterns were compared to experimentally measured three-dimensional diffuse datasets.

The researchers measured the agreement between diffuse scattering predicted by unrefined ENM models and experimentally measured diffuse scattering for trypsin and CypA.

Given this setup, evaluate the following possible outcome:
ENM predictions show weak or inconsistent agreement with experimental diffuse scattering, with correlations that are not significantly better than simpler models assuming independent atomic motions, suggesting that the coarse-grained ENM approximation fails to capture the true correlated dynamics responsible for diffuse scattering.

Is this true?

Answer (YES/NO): NO